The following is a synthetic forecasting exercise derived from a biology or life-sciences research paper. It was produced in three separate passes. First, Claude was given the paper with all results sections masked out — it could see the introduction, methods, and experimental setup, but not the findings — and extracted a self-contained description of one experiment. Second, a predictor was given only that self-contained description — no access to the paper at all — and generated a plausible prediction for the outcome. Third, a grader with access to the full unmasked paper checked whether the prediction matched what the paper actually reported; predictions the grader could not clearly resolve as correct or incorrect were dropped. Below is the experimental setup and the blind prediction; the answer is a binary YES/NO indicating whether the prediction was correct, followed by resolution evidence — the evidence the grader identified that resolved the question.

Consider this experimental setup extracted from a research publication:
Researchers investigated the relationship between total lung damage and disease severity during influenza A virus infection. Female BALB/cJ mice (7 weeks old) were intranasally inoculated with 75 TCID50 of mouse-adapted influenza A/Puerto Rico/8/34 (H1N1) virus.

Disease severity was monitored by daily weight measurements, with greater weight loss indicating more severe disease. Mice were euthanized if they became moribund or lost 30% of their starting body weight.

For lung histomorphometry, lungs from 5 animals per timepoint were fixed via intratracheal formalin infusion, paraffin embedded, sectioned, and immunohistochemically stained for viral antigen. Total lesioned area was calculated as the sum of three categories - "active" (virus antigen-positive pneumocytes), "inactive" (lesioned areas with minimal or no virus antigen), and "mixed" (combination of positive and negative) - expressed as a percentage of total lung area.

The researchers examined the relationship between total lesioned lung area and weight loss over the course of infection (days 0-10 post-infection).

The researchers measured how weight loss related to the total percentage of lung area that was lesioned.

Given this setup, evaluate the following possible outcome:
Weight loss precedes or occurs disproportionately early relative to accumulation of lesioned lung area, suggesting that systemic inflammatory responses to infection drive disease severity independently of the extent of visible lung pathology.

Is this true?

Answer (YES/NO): NO